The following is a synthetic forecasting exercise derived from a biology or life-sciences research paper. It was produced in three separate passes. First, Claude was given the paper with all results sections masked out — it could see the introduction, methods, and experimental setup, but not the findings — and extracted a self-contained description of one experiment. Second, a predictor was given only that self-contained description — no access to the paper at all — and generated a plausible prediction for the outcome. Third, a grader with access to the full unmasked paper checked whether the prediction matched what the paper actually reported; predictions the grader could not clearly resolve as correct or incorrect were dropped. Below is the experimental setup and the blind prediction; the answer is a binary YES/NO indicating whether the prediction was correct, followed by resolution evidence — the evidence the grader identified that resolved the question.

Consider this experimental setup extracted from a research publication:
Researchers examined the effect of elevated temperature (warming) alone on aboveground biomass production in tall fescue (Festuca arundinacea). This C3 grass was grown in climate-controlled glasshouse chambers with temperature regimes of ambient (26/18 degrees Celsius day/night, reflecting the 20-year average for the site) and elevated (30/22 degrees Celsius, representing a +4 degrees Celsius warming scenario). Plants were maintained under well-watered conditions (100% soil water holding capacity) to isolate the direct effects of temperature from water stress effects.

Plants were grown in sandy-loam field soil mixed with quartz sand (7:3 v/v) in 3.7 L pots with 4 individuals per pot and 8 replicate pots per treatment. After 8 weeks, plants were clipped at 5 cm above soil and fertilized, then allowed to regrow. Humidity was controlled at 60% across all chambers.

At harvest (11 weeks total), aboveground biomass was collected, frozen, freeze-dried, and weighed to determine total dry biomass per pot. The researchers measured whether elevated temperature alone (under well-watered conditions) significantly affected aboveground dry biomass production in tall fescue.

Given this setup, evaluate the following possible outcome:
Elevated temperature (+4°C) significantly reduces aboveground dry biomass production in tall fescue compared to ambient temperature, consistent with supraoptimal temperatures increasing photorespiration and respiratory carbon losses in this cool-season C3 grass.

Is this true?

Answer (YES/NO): NO